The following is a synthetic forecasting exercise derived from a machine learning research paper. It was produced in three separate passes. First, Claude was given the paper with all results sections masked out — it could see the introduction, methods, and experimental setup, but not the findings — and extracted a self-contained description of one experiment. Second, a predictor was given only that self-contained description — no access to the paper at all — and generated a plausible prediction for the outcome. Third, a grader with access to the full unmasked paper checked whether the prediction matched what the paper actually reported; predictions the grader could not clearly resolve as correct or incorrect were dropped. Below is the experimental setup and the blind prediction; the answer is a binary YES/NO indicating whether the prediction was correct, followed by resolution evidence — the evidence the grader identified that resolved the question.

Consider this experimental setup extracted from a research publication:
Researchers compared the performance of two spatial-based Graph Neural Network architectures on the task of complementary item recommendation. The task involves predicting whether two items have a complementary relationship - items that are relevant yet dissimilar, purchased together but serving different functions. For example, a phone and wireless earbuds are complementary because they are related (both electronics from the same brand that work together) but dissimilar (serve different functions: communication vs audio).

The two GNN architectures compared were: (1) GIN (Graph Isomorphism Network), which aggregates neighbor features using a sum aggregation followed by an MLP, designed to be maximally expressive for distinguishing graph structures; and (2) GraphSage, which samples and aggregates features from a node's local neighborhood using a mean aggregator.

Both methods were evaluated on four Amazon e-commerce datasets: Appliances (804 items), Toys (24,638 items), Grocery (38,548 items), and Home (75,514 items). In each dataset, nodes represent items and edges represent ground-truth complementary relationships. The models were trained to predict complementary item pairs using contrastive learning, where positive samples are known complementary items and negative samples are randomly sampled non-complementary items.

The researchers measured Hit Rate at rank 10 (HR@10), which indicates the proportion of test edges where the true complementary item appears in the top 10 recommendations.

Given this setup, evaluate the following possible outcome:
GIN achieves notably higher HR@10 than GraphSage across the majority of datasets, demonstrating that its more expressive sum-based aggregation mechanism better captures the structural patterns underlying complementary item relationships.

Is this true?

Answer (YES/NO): NO